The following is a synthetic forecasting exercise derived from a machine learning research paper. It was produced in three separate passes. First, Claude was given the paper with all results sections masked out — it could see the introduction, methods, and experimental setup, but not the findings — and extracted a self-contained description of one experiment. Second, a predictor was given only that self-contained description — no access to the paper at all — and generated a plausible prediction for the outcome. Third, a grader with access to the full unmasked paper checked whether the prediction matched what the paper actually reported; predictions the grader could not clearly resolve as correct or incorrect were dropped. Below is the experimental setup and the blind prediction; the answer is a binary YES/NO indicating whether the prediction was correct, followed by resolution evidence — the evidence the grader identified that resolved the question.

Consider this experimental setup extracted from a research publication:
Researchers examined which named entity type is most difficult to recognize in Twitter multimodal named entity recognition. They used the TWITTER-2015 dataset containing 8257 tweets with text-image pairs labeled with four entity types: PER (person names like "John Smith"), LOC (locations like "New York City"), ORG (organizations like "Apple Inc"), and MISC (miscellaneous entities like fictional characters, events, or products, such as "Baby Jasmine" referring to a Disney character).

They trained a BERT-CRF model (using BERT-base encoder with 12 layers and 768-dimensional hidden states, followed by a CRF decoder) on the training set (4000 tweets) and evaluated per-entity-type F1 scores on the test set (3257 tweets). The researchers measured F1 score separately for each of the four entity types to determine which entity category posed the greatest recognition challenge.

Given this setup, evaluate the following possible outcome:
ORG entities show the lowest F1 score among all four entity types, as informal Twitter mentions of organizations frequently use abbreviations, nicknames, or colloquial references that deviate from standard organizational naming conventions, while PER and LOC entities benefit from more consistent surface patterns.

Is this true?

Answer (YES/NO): NO